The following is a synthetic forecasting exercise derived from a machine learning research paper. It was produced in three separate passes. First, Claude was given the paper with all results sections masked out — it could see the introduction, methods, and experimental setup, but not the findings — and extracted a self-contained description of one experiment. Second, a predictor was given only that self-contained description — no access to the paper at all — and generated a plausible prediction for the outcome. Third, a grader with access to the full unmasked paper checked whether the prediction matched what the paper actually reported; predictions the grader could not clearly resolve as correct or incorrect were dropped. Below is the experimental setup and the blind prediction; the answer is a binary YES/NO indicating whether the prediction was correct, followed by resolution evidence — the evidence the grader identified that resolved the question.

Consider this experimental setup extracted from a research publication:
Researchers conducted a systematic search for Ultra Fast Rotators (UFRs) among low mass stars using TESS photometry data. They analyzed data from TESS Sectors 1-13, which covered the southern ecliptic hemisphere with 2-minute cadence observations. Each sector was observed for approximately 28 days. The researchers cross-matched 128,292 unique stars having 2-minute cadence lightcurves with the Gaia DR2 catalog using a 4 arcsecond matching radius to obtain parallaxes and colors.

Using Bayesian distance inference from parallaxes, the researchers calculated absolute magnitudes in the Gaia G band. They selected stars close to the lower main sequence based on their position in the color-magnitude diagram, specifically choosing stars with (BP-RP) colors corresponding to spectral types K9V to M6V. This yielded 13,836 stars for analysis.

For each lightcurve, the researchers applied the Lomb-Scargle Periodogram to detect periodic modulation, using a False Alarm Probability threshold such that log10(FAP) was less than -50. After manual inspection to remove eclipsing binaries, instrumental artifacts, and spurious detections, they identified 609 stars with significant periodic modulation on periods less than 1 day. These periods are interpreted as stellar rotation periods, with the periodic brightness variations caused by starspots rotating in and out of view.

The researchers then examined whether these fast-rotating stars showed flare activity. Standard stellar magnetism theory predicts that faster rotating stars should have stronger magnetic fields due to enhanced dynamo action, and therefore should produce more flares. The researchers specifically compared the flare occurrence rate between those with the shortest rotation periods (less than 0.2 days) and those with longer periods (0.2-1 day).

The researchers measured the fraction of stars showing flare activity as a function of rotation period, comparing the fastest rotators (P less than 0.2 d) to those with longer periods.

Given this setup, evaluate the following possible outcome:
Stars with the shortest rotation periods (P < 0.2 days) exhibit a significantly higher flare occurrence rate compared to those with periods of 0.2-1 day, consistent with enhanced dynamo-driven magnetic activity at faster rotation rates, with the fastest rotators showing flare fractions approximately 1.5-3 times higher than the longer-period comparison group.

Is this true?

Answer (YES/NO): NO